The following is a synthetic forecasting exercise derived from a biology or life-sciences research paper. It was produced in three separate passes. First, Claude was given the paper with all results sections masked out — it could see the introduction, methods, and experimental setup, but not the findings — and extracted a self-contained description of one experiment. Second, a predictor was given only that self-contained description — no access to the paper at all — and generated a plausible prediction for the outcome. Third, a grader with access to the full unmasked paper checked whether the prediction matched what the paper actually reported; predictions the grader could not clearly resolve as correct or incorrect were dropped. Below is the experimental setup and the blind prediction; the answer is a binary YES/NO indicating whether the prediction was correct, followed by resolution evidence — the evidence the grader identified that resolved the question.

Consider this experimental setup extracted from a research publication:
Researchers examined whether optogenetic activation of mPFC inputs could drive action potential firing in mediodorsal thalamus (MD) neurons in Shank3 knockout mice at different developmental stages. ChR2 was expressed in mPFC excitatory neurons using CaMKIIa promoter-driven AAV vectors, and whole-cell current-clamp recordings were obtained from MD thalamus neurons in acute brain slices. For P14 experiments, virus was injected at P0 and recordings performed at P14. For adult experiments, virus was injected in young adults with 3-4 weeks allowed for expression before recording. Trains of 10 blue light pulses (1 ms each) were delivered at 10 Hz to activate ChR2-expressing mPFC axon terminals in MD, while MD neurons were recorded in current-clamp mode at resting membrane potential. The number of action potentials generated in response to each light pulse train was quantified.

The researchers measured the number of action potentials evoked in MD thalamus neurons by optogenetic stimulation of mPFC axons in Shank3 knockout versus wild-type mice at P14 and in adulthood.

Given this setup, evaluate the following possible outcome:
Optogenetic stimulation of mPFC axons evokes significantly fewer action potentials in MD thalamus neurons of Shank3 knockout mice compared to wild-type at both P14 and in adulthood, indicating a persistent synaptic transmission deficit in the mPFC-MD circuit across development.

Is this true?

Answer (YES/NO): NO